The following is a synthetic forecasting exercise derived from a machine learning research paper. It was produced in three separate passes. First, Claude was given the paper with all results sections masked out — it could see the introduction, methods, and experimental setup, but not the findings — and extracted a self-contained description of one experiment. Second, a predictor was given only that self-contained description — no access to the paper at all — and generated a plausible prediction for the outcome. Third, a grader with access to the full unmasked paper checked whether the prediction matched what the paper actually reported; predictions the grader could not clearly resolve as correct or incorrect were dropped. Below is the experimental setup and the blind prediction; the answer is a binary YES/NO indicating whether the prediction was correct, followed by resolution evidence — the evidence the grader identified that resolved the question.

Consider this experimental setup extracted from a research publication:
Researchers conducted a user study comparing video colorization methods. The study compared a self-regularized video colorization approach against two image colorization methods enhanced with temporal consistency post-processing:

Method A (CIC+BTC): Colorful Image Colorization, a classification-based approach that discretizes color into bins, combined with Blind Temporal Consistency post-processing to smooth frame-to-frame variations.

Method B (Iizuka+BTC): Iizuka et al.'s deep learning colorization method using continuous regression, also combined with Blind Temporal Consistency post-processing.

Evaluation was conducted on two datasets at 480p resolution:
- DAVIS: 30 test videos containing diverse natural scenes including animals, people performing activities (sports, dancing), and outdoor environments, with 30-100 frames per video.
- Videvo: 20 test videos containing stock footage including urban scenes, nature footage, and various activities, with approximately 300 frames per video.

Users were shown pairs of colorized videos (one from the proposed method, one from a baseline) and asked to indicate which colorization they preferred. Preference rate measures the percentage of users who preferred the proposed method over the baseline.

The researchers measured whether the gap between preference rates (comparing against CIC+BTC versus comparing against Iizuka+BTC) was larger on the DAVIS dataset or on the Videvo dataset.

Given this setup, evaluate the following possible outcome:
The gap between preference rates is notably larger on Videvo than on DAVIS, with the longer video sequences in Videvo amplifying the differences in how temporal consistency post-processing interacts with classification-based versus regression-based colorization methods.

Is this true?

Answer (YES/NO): YES